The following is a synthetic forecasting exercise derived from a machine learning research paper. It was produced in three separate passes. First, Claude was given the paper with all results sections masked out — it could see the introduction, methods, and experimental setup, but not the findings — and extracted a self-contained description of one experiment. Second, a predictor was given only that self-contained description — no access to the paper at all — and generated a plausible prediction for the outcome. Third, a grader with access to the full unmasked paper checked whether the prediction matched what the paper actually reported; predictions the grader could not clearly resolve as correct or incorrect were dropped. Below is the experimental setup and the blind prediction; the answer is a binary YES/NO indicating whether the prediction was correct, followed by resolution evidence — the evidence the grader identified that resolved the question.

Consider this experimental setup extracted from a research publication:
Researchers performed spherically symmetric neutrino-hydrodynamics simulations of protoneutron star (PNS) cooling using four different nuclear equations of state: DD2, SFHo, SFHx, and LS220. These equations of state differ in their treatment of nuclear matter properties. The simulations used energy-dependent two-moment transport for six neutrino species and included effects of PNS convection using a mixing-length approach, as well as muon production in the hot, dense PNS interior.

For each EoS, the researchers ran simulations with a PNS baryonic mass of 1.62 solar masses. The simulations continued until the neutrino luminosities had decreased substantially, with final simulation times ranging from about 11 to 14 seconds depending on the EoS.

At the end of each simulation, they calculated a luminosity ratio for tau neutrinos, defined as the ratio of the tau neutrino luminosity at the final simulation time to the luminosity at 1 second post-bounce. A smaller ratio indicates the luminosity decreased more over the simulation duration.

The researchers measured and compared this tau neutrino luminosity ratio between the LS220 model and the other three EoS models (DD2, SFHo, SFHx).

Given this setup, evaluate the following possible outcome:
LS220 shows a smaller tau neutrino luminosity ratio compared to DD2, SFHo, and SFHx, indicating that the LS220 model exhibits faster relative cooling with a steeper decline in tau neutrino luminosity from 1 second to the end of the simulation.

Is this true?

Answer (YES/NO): NO